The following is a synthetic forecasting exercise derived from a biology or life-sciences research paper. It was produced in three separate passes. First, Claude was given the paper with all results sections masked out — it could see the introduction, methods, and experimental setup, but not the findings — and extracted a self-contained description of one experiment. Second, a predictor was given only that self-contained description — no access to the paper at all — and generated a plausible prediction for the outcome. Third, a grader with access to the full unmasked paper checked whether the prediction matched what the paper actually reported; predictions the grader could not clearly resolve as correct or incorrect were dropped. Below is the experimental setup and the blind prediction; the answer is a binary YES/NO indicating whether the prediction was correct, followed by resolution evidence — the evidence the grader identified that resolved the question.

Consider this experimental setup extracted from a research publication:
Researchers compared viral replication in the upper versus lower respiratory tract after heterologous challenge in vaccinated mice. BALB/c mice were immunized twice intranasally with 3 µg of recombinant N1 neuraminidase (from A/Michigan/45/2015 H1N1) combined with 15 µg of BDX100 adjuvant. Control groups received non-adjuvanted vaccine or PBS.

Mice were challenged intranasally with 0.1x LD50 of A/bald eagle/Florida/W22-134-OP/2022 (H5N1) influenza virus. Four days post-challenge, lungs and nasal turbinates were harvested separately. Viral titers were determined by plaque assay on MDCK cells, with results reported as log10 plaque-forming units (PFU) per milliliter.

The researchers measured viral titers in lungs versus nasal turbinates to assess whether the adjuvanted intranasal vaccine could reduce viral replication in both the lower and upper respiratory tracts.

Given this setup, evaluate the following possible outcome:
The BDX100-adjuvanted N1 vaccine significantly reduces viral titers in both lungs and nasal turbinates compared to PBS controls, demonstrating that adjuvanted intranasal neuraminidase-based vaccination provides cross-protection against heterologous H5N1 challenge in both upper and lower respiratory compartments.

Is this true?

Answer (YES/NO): NO